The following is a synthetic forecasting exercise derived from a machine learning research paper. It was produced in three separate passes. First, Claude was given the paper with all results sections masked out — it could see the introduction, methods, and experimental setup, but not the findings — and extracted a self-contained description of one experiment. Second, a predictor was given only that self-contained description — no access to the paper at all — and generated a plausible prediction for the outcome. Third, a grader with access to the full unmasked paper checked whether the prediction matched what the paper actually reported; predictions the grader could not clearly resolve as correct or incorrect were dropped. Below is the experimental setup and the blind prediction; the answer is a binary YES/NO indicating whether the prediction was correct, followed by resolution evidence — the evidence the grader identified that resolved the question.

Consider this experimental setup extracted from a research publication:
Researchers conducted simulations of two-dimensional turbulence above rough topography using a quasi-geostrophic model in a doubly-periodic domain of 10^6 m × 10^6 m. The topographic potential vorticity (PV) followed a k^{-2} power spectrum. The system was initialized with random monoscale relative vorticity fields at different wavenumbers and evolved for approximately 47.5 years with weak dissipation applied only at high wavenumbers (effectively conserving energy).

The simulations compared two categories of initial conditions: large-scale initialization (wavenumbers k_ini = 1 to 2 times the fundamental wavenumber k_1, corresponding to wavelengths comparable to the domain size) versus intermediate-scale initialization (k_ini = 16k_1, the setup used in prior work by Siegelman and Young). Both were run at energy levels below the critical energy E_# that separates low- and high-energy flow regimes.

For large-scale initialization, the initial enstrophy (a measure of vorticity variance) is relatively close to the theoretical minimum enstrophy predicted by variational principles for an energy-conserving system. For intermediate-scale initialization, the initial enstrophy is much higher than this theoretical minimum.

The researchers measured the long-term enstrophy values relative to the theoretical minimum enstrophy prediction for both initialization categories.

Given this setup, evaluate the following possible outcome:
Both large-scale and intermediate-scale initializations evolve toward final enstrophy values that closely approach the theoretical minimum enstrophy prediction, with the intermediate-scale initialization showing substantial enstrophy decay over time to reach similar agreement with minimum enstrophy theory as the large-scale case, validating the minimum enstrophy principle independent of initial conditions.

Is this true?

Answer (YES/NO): NO